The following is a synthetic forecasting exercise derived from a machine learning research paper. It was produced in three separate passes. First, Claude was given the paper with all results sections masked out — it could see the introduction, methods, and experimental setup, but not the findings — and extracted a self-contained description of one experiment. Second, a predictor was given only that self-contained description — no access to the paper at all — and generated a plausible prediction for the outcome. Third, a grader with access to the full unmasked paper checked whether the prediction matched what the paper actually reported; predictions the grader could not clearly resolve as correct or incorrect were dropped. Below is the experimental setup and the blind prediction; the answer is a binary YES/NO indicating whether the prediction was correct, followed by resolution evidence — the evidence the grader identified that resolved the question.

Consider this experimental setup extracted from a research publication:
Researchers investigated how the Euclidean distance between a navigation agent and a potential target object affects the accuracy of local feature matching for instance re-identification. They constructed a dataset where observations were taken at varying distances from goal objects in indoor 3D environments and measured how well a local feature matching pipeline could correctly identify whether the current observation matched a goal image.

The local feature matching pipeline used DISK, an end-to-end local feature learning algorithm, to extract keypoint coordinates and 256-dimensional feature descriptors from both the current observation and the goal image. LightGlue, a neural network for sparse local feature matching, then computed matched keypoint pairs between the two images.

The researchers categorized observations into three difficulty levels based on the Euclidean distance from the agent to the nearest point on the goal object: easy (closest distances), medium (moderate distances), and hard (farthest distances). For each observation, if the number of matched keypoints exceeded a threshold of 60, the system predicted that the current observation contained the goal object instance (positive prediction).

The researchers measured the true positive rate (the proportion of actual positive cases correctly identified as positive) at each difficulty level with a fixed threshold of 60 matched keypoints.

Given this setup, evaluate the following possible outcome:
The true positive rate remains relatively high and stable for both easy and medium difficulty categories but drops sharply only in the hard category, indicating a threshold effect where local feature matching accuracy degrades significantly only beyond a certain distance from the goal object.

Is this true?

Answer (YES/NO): NO